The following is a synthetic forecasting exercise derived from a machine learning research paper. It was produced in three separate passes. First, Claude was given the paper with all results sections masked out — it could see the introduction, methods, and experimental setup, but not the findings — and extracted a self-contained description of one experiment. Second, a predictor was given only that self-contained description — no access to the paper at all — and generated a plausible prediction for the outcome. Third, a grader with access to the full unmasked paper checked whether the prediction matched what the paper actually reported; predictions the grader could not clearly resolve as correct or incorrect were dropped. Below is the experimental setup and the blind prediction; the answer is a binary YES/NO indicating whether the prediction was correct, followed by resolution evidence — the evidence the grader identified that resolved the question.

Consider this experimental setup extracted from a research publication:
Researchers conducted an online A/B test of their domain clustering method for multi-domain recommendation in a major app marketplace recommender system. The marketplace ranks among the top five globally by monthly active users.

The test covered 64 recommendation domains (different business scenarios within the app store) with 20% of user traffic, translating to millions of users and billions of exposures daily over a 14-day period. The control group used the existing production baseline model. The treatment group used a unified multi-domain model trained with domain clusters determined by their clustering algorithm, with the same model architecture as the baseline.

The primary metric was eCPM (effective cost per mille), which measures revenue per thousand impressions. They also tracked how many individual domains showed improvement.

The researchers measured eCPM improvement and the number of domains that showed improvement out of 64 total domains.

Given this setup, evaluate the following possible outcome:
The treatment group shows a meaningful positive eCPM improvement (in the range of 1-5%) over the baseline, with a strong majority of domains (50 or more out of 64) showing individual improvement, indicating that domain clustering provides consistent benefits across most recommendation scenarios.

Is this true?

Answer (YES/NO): YES